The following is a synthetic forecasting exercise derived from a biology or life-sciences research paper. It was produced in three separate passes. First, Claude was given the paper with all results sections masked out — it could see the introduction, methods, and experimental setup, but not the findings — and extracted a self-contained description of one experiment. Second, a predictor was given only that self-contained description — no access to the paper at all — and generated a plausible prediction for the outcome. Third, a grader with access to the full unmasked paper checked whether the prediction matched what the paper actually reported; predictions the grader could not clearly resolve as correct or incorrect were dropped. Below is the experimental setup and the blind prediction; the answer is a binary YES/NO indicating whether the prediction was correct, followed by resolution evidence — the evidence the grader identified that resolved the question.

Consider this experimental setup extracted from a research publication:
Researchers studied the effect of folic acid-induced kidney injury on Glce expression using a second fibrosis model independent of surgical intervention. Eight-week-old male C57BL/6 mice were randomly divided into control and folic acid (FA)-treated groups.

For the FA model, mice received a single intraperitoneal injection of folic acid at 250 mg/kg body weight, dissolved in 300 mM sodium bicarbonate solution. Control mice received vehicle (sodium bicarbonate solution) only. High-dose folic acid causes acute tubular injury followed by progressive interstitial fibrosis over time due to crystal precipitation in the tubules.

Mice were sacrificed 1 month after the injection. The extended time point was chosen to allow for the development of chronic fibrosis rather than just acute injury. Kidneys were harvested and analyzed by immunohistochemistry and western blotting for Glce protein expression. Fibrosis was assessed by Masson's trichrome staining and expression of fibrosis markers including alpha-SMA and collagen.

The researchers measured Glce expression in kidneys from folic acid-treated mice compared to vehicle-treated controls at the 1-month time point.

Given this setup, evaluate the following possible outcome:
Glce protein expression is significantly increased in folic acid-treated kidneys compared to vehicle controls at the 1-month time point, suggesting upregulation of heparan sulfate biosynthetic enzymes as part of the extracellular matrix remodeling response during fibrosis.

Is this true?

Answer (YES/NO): NO